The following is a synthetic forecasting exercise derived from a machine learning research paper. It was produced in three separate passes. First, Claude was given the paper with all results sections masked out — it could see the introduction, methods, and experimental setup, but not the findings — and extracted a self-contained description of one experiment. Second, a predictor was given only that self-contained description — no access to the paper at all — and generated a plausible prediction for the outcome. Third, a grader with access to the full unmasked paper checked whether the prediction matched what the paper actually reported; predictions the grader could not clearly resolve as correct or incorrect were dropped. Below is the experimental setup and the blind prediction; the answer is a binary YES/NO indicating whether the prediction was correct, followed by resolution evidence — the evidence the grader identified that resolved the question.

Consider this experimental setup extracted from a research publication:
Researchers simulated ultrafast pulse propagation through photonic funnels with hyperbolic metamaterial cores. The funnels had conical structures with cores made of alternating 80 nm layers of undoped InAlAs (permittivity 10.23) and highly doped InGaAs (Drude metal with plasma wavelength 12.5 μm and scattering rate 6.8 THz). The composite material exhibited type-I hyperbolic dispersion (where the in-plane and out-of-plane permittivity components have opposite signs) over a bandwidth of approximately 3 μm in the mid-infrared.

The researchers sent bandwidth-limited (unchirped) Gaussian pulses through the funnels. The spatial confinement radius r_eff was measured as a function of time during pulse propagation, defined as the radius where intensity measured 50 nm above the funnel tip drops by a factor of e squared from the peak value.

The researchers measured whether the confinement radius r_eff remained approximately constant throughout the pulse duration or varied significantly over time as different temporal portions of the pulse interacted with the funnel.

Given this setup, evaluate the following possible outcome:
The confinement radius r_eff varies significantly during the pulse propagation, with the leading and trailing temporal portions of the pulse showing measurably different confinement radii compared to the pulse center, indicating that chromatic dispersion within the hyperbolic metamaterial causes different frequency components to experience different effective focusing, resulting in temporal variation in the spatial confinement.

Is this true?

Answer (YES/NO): NO